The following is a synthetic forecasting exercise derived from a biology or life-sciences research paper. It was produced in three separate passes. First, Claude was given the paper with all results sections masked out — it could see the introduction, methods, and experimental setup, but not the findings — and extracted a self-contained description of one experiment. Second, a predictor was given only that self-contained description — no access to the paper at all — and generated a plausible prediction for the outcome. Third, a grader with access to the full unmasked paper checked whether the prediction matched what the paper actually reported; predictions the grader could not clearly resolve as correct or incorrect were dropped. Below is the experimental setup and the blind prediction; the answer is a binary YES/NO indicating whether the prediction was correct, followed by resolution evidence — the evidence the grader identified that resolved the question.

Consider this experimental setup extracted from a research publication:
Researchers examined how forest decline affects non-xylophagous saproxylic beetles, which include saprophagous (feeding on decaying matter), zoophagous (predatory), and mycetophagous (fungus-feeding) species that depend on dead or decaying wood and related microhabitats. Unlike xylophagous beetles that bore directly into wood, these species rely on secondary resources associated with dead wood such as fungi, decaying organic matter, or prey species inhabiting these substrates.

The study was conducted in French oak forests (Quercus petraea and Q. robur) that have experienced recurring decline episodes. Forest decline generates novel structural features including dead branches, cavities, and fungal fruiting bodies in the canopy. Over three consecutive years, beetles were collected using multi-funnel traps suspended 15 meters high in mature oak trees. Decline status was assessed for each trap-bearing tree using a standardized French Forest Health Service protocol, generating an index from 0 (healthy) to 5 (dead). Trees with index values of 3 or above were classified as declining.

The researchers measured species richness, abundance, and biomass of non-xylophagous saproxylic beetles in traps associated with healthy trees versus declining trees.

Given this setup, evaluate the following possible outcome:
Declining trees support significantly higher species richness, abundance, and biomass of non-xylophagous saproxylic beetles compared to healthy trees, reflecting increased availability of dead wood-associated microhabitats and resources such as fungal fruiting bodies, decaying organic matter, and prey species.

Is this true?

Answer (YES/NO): NO